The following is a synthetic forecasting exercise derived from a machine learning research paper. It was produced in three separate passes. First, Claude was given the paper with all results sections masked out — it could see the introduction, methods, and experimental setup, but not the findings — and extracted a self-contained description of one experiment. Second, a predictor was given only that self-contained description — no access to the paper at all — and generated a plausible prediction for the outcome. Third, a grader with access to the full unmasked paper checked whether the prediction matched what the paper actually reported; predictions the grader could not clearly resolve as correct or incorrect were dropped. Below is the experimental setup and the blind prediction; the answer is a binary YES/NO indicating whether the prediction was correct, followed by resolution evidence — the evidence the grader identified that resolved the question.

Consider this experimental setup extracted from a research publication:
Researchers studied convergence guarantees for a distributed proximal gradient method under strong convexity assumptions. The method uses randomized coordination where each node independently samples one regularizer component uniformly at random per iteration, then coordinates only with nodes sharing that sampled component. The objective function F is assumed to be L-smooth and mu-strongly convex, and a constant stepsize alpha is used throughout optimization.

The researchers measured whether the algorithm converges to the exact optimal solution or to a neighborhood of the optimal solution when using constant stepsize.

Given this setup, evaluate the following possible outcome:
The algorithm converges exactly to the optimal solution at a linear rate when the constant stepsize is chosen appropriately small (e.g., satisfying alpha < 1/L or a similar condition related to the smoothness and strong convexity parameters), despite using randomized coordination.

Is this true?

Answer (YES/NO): NO